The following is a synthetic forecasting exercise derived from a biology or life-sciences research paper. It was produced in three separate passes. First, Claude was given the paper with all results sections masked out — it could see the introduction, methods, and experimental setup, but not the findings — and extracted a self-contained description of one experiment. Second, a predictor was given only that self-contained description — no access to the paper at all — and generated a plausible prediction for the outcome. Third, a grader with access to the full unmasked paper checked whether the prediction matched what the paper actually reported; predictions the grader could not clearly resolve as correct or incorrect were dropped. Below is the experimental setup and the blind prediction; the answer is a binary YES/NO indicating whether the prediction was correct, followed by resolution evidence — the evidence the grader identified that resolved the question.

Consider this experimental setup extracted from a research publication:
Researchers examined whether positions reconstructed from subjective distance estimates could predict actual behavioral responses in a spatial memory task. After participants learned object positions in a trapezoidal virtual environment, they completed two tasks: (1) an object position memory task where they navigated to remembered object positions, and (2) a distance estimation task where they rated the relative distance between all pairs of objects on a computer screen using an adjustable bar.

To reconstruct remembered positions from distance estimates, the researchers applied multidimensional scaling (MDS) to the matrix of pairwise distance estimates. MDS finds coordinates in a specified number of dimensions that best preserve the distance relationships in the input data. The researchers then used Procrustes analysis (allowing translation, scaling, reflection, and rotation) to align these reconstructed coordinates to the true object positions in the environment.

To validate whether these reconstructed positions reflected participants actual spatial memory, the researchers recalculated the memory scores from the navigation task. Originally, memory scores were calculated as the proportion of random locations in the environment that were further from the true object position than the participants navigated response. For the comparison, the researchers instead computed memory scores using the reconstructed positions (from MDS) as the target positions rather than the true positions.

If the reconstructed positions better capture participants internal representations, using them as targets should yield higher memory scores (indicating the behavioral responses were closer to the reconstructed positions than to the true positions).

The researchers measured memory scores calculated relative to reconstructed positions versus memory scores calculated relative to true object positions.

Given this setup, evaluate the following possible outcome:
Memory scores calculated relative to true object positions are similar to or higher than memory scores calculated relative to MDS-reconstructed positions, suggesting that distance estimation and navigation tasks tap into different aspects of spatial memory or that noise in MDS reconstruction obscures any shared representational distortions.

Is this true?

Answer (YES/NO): NO